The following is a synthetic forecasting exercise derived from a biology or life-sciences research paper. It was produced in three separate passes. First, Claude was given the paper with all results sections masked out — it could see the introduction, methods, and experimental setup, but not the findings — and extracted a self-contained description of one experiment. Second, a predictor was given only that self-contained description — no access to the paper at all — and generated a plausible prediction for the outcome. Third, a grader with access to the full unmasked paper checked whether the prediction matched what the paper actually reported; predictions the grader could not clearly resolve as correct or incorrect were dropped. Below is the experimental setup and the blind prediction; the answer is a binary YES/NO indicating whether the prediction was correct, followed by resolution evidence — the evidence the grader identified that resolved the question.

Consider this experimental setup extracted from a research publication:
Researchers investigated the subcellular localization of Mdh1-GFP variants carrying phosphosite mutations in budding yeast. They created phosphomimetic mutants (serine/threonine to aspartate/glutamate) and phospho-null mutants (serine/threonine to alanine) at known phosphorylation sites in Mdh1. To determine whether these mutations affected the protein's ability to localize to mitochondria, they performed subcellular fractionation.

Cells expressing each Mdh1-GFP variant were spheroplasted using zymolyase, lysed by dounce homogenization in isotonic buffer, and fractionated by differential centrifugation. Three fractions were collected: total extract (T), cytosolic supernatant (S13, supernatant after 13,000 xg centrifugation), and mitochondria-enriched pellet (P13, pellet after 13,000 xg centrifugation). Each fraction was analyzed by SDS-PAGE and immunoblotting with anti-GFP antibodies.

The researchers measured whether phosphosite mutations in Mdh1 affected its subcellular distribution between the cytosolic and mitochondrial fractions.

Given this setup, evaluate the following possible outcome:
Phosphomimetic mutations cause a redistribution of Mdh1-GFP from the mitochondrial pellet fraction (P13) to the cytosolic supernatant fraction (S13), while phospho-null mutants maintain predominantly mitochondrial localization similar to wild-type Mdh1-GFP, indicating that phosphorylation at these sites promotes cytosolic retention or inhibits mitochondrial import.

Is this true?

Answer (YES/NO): NO